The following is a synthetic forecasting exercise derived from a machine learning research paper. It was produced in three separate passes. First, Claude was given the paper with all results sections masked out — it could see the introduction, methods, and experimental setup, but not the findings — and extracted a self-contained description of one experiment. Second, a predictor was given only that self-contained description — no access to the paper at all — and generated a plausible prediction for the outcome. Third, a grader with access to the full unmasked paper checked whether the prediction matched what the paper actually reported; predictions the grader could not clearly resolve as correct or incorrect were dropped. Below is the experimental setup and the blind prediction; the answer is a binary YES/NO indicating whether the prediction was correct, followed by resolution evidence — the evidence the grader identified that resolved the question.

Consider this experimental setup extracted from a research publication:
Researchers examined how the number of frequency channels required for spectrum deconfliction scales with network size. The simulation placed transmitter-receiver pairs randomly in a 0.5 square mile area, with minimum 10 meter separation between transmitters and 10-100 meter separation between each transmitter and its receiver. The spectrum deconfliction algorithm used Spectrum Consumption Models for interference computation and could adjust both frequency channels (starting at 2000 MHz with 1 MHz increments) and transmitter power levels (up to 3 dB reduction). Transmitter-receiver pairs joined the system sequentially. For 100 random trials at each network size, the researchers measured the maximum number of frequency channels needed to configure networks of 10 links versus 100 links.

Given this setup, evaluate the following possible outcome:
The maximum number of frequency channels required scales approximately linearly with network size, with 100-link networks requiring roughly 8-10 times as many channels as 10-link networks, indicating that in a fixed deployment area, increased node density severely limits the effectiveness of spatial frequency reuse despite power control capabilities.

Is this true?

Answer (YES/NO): NO